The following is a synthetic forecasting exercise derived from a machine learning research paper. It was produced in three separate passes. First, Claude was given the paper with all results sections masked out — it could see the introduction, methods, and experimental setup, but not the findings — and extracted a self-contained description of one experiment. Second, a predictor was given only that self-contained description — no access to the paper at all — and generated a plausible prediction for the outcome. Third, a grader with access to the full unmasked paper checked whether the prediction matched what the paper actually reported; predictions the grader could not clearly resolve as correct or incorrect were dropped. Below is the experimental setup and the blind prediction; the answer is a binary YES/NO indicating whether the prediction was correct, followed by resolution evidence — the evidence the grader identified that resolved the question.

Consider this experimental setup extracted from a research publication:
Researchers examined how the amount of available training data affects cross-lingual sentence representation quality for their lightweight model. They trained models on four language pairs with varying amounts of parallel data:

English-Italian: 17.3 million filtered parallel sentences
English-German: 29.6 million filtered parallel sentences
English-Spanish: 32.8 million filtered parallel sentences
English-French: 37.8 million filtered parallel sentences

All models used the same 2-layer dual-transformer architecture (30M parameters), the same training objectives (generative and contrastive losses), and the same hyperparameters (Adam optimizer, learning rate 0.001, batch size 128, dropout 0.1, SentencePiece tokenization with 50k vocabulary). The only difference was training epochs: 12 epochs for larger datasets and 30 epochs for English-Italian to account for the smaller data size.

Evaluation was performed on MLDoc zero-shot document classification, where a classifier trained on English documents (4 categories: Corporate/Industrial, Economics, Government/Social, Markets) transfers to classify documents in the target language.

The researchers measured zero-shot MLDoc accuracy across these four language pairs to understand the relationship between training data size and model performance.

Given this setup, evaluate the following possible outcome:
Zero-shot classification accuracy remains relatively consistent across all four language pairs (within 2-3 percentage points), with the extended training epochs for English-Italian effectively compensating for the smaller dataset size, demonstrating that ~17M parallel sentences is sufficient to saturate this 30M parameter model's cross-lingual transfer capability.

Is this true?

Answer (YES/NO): NO